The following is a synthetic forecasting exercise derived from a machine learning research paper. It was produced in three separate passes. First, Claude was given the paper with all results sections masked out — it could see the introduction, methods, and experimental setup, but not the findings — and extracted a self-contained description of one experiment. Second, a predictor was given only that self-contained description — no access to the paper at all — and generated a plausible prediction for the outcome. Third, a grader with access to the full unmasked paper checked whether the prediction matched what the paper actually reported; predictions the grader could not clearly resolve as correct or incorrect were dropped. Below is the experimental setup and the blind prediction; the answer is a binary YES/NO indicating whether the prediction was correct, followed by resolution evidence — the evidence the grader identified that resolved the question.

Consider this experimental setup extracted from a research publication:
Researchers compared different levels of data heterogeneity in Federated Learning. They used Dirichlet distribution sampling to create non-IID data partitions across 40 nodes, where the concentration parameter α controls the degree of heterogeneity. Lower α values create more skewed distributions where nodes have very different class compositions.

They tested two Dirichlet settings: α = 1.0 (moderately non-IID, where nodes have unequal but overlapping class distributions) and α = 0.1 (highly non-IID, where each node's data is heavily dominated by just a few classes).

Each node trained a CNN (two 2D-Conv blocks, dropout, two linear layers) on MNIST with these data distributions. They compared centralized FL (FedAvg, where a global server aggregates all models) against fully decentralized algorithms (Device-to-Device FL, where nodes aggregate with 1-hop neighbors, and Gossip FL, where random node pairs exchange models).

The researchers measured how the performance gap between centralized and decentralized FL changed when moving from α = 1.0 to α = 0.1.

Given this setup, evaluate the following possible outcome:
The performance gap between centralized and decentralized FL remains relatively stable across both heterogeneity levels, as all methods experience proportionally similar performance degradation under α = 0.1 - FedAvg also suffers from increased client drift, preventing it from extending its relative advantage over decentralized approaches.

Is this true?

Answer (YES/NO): NO